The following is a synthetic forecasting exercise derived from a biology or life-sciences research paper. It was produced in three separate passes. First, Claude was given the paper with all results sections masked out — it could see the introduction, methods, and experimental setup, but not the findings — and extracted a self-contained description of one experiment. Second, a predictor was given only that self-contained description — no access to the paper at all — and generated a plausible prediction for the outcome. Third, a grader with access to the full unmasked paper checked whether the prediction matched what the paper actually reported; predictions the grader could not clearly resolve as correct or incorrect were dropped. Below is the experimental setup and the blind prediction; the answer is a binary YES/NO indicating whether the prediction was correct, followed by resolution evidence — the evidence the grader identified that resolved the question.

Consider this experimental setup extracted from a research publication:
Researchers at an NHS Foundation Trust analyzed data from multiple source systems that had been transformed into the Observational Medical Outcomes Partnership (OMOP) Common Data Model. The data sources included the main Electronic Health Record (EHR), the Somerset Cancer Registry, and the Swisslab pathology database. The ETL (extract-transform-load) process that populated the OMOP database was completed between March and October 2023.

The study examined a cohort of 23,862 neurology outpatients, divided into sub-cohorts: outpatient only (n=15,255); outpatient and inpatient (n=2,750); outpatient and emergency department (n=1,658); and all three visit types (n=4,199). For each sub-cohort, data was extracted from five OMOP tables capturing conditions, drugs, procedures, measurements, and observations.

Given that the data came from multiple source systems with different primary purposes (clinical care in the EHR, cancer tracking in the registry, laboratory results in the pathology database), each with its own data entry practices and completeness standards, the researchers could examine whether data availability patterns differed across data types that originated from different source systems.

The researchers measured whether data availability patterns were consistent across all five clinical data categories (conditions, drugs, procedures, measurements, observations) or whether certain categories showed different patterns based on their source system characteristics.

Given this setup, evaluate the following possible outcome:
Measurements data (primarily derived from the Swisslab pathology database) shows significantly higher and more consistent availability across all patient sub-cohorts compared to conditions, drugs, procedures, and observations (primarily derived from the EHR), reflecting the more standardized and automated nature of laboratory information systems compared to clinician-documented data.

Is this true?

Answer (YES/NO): NO